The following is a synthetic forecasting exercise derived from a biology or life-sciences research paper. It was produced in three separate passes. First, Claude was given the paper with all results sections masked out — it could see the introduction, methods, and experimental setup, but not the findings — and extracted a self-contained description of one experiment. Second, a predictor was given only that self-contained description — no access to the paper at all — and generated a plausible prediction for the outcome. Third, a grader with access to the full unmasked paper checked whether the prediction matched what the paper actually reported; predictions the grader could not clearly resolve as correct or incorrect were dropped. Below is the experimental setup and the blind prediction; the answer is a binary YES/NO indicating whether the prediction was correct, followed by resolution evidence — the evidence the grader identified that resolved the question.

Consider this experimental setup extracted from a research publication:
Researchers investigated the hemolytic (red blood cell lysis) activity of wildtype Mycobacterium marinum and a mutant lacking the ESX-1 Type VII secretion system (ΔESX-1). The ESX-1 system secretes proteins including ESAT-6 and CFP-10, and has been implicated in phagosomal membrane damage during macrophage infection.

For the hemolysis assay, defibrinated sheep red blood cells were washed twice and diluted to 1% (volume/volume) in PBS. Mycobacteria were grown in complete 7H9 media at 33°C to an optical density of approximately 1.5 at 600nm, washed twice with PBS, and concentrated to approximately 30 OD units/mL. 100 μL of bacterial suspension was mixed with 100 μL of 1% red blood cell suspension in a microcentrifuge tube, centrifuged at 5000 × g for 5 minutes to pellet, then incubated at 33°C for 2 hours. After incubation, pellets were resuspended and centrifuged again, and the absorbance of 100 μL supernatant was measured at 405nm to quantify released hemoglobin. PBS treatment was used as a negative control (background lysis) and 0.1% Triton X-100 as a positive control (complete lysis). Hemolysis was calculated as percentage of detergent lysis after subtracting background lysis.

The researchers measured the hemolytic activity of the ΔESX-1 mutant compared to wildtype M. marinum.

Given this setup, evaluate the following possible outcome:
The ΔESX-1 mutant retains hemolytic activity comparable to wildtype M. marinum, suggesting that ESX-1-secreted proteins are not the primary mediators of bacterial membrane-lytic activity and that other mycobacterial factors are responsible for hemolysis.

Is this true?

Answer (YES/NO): NO